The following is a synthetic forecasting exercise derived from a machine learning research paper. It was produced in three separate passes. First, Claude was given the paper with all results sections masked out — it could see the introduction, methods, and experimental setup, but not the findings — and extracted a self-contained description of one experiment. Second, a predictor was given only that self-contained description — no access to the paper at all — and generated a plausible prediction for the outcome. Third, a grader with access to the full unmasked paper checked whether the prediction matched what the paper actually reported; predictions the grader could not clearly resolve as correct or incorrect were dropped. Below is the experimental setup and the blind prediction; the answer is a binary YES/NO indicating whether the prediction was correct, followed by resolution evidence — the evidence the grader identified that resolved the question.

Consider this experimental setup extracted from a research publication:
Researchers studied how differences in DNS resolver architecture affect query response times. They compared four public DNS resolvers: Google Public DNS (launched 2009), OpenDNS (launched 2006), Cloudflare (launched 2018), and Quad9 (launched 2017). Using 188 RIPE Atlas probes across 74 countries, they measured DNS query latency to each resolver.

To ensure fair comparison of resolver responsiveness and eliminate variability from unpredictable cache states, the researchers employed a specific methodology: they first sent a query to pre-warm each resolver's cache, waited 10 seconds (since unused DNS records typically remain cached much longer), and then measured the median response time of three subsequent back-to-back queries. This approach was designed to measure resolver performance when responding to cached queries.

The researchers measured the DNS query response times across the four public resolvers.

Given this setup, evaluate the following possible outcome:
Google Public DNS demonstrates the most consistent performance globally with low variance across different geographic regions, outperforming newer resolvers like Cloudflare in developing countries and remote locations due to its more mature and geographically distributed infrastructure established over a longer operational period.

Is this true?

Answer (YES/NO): NO